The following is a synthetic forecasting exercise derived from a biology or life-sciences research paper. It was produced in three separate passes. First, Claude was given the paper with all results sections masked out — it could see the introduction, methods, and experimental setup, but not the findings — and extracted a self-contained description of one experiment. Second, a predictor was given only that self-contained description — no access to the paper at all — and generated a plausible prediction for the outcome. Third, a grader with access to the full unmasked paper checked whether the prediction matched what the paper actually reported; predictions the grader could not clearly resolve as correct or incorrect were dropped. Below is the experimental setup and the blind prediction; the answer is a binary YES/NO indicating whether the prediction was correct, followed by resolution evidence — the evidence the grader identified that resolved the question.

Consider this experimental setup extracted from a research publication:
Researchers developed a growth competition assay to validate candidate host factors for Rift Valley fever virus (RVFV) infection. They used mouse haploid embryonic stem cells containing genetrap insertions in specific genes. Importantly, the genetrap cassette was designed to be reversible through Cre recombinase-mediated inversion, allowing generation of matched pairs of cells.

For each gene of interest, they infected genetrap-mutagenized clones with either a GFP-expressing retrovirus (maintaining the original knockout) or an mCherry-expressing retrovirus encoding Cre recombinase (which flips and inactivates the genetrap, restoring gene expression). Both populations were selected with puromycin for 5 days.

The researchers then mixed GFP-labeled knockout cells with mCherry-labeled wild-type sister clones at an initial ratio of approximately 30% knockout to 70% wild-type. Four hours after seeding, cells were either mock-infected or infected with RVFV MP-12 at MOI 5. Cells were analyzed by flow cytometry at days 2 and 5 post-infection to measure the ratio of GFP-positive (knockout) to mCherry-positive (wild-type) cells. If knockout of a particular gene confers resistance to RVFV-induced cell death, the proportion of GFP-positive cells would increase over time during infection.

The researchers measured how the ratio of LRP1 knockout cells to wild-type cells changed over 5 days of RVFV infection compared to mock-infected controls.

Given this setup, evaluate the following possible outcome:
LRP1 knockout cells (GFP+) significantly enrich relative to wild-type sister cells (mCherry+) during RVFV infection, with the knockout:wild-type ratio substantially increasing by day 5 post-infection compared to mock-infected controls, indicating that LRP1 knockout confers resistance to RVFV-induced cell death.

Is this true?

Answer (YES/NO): YES